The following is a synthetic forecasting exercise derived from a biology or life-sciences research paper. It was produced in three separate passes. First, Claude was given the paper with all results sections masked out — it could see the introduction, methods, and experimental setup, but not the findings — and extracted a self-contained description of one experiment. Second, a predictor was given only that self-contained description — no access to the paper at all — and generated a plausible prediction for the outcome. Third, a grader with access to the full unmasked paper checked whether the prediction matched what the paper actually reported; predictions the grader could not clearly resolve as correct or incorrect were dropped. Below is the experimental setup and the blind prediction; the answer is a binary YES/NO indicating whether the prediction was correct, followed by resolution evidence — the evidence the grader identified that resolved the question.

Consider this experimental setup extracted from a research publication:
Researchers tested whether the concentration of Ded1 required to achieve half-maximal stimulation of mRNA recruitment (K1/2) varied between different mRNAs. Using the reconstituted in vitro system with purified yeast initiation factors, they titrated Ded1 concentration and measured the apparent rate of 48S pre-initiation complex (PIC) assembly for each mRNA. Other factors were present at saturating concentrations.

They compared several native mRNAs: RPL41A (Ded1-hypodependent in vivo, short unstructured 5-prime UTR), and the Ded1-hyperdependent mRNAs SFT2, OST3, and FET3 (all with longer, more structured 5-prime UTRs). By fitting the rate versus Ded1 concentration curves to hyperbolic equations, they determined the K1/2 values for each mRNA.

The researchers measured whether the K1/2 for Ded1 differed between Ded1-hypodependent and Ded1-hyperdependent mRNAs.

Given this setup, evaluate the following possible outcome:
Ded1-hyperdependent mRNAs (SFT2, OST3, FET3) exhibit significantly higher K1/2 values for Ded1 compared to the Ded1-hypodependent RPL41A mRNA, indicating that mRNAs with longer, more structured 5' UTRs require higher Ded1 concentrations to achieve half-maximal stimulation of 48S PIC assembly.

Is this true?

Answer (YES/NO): YES